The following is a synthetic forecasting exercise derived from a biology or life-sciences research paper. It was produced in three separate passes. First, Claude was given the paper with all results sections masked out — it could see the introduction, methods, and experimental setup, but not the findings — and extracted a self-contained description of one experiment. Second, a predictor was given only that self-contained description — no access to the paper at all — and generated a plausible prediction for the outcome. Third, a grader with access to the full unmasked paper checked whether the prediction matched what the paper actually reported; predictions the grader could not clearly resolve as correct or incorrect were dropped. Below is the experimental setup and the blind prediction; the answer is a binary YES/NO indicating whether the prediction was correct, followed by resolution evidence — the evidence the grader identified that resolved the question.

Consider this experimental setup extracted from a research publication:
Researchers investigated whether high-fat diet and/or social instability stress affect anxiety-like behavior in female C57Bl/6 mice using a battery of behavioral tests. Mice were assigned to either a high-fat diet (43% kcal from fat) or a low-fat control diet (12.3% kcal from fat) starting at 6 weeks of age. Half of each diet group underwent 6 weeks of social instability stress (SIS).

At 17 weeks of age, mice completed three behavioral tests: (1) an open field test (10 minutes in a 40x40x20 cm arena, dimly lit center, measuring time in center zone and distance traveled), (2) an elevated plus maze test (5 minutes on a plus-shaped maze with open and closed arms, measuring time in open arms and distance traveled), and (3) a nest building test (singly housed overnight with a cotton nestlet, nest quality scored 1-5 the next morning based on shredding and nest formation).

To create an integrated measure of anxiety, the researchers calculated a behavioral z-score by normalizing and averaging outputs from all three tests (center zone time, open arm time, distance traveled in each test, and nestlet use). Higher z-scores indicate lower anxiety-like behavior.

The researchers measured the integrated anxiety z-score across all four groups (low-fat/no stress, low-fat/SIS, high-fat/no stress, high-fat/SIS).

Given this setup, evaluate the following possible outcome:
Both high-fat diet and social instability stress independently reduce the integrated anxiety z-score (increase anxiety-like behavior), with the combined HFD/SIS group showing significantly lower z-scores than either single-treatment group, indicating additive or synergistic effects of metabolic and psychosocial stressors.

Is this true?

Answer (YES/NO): NO